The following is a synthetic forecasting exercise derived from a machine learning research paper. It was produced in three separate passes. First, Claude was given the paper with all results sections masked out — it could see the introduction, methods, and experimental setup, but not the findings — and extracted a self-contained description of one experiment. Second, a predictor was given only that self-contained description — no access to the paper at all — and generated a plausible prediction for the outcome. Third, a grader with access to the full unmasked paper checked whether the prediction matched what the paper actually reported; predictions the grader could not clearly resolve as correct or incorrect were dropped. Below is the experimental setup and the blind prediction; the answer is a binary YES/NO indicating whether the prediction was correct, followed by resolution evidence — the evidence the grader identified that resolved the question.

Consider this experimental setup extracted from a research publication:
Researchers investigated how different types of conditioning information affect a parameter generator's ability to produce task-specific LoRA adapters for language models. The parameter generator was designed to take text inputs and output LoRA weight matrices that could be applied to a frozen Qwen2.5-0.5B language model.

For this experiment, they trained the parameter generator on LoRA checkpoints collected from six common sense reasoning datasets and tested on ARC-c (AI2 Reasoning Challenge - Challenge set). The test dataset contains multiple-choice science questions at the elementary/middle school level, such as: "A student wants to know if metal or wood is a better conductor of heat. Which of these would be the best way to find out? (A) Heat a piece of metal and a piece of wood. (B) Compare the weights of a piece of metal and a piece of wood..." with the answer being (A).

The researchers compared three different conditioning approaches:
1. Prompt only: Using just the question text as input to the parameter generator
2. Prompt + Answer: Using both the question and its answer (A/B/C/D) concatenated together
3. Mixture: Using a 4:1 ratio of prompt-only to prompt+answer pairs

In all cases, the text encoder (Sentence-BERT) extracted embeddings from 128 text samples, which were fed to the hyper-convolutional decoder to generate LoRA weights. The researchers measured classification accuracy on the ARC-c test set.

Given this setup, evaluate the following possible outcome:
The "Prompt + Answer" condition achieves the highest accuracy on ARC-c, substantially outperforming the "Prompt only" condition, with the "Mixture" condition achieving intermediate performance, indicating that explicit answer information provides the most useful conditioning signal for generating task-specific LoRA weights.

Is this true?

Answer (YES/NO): NO